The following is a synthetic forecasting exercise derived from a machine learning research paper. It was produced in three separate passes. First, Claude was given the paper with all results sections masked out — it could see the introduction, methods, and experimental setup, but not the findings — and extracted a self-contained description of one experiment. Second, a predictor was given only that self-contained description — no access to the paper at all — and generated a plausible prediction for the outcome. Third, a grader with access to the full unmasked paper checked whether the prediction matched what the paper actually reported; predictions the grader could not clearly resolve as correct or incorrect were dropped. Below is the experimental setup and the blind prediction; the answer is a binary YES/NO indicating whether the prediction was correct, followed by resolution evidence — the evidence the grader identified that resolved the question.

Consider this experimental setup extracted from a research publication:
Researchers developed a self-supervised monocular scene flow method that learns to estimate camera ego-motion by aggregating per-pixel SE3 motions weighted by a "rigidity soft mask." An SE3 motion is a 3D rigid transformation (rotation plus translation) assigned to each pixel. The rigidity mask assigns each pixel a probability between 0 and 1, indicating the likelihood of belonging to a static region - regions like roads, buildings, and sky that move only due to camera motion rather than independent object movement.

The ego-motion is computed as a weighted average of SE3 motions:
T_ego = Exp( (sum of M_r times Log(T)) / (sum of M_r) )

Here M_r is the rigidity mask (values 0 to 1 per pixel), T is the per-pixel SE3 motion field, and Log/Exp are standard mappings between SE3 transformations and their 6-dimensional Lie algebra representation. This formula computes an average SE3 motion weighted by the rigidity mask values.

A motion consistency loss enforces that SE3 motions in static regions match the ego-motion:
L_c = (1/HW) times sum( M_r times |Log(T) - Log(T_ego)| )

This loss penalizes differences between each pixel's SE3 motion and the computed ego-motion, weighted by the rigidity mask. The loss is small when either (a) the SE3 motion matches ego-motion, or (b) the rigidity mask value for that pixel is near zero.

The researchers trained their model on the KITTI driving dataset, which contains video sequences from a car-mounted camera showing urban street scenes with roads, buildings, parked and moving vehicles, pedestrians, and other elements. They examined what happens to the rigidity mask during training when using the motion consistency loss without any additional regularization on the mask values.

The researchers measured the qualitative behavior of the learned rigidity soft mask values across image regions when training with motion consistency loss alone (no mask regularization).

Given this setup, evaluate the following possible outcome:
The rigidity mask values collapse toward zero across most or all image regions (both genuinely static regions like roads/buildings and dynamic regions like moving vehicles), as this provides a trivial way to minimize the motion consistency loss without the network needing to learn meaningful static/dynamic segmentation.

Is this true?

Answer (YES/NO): NO